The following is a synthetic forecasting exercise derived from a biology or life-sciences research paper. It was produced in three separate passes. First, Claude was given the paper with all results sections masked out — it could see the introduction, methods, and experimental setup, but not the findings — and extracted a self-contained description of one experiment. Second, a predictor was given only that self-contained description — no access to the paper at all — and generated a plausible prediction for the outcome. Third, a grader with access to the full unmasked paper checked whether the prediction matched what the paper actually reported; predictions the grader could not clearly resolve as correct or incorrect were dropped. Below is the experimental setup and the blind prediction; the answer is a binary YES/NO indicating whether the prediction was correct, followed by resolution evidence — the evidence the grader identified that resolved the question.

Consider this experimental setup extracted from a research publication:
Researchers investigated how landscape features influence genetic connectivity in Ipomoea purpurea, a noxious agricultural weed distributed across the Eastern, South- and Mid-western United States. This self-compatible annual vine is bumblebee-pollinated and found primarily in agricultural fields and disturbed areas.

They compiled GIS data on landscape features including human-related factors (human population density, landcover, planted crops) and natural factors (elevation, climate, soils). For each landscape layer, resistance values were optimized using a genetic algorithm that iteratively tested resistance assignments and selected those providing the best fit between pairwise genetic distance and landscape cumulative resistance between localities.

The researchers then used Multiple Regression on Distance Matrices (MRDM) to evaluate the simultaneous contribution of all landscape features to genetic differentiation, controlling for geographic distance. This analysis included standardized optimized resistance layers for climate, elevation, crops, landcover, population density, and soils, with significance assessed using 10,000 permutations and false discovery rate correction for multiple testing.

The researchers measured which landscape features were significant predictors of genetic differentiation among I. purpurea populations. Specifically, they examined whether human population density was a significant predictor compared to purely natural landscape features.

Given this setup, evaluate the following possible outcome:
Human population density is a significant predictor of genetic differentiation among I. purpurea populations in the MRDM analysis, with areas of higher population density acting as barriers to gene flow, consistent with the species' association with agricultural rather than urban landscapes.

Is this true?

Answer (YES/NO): YES